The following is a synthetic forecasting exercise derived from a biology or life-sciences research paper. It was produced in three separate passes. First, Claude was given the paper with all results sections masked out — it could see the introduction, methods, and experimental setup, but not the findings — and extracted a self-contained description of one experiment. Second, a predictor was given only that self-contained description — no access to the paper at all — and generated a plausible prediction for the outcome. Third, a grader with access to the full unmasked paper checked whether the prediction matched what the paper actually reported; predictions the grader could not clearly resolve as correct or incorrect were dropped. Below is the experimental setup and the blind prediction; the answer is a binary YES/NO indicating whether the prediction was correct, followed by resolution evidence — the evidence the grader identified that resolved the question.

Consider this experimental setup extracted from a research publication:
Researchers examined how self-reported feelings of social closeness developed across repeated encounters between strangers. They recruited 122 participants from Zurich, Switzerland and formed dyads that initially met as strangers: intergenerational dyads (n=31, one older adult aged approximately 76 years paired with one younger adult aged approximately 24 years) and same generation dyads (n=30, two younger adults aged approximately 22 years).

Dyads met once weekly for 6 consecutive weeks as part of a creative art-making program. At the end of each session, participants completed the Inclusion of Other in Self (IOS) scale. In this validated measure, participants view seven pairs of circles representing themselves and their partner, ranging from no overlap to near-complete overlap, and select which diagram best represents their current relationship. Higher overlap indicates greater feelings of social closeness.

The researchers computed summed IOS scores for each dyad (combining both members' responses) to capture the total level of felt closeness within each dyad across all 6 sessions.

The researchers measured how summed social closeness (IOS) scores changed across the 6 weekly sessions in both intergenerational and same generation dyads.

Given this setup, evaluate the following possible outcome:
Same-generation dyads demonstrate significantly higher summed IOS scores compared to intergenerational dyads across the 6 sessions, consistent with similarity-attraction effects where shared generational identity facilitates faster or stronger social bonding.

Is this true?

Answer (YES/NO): NO